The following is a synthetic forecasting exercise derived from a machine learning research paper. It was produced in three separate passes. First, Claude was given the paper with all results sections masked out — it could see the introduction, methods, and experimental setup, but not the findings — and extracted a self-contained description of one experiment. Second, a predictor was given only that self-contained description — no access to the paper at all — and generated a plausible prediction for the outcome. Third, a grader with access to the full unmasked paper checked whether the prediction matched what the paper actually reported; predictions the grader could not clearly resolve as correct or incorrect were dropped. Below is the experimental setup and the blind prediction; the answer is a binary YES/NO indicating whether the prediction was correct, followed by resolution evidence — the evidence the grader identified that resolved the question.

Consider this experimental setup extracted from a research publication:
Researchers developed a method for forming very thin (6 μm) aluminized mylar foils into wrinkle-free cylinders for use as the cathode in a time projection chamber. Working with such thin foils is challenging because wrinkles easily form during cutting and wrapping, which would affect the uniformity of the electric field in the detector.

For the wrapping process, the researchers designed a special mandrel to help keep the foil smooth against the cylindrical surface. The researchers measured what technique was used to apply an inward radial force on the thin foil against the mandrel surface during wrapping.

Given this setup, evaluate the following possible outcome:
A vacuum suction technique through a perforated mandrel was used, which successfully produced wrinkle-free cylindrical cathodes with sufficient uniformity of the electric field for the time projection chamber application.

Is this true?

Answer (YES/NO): YES